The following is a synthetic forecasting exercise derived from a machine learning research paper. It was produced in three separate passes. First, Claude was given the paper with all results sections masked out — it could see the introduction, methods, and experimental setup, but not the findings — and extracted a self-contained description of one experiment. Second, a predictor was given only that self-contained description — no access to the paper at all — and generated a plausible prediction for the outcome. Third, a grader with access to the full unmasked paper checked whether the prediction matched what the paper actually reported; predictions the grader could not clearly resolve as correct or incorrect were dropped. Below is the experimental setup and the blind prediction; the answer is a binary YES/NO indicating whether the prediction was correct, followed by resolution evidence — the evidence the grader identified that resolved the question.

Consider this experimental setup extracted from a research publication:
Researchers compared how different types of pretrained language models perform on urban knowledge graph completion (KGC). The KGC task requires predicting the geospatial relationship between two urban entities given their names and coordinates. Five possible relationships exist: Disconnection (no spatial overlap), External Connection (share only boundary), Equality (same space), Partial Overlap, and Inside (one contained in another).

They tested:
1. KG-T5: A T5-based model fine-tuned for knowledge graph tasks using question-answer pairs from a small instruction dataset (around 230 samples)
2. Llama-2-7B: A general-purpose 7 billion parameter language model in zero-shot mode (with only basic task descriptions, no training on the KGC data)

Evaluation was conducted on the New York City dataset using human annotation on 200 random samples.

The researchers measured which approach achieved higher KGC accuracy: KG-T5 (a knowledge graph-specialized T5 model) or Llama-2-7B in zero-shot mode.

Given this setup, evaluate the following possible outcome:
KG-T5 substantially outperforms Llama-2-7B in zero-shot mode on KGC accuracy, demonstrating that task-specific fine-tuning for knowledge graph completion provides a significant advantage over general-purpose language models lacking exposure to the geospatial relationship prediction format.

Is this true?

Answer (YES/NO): NO